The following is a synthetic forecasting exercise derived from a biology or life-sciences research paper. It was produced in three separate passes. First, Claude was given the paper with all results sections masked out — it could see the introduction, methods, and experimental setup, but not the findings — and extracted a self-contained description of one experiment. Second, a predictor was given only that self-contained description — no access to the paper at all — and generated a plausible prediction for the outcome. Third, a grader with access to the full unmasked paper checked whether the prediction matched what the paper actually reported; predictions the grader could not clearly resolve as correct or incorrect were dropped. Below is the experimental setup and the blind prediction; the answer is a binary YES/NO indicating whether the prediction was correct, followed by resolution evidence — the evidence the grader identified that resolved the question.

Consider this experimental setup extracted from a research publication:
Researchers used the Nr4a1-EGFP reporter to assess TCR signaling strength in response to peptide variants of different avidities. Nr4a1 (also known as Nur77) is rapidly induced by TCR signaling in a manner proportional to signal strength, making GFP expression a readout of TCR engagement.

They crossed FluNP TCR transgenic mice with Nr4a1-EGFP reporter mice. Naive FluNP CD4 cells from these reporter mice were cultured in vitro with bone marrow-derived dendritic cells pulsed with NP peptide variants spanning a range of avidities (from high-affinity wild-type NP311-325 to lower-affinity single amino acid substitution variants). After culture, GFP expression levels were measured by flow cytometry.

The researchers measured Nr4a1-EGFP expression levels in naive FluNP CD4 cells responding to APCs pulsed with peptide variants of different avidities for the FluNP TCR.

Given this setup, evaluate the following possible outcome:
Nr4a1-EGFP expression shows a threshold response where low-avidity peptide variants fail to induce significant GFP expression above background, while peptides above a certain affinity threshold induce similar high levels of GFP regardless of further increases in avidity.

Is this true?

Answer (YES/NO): NO